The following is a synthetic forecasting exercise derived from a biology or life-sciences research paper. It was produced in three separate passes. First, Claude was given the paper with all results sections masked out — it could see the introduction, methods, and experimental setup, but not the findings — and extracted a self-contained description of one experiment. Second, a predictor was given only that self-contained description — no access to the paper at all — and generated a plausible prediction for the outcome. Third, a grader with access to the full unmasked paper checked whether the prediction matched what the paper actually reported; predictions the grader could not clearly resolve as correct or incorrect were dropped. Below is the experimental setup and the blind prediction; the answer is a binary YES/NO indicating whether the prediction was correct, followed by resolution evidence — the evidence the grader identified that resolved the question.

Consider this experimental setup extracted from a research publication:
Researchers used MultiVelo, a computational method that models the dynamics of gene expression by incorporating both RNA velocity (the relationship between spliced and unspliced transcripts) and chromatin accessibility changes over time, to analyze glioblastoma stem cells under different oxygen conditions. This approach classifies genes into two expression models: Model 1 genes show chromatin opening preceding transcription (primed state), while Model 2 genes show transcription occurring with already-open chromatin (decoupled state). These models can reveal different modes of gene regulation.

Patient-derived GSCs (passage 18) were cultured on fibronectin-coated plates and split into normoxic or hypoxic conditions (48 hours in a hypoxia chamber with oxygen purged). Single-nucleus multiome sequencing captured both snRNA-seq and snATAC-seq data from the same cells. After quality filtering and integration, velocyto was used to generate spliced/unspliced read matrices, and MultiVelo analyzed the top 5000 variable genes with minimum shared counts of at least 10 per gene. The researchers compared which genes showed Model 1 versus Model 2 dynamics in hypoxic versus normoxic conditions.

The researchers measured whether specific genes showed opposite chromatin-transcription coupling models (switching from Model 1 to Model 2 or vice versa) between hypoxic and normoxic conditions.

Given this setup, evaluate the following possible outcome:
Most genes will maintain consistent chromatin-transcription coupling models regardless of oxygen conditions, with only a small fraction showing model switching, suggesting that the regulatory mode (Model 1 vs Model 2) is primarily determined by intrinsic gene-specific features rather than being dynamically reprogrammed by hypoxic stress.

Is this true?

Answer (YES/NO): NO